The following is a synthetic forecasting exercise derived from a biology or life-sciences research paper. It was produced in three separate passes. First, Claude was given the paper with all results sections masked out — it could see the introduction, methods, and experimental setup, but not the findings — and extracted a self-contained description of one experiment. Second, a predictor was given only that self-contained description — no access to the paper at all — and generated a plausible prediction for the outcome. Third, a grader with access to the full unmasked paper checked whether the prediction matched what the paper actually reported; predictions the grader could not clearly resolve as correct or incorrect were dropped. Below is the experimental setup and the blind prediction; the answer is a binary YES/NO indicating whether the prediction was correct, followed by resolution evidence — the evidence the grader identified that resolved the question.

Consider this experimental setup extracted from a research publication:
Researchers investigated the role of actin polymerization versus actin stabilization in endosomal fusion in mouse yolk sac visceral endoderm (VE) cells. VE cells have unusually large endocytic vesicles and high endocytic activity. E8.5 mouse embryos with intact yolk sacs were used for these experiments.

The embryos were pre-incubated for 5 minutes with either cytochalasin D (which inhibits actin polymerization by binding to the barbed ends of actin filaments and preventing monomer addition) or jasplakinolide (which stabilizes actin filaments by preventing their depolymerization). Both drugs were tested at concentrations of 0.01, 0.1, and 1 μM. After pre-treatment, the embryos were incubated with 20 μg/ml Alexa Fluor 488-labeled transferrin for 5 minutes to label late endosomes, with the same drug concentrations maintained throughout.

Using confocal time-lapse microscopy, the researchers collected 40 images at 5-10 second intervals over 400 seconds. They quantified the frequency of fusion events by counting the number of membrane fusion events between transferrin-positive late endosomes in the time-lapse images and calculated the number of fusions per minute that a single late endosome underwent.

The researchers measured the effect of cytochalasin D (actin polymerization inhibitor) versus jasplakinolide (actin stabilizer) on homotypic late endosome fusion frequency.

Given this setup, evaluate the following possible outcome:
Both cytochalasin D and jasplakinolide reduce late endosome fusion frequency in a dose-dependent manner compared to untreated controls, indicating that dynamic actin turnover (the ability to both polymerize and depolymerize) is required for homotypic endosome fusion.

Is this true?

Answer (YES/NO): YES